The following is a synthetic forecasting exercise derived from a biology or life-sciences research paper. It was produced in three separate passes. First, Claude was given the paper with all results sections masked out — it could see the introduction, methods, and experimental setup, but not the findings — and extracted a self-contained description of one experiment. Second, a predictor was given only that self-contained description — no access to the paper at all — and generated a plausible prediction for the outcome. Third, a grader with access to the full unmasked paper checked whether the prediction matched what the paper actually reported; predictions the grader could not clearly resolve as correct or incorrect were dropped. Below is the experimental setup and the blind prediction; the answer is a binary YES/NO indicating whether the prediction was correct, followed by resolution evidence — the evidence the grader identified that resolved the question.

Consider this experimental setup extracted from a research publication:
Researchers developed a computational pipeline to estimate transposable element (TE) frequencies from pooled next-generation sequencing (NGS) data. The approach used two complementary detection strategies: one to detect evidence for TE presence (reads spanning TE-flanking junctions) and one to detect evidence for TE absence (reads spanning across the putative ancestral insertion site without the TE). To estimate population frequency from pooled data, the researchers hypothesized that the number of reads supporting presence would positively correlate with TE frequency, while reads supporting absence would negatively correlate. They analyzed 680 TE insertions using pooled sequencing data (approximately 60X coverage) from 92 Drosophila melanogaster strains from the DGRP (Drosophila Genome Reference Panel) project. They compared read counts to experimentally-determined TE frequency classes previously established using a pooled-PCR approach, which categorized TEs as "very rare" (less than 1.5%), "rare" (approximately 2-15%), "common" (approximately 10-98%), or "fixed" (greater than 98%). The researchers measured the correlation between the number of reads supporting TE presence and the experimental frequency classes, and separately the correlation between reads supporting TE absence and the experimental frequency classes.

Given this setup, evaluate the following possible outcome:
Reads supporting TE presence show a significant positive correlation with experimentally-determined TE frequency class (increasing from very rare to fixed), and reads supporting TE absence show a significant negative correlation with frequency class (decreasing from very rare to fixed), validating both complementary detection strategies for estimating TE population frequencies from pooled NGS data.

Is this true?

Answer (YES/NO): YES